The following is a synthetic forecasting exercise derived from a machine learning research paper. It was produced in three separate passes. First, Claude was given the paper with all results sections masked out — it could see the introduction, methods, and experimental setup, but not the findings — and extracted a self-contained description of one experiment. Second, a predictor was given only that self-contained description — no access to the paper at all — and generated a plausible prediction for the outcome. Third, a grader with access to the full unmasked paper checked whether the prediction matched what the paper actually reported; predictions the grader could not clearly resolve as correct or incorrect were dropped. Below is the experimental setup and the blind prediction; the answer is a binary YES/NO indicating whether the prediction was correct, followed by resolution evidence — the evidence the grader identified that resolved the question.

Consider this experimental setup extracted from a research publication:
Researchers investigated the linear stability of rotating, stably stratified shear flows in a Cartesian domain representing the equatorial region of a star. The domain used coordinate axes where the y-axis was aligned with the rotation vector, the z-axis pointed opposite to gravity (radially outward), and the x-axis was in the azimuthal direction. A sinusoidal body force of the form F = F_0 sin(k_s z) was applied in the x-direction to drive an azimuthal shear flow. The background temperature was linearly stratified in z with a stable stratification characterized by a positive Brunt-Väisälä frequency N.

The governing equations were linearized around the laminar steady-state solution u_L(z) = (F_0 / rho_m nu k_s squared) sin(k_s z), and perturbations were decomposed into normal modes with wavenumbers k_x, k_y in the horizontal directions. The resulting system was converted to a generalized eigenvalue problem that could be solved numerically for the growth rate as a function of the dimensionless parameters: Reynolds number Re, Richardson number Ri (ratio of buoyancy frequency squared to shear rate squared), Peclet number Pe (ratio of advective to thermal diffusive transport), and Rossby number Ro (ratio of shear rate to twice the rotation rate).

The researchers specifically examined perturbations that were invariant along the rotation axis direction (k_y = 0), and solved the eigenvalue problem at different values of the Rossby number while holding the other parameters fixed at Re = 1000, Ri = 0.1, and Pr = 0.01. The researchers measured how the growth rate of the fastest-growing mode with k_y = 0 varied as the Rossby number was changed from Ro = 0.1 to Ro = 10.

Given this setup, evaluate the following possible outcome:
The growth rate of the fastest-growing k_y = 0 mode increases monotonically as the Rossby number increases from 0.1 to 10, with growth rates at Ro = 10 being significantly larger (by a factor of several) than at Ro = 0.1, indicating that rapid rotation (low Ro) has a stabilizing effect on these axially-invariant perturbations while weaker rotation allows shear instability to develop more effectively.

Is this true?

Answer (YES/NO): NO